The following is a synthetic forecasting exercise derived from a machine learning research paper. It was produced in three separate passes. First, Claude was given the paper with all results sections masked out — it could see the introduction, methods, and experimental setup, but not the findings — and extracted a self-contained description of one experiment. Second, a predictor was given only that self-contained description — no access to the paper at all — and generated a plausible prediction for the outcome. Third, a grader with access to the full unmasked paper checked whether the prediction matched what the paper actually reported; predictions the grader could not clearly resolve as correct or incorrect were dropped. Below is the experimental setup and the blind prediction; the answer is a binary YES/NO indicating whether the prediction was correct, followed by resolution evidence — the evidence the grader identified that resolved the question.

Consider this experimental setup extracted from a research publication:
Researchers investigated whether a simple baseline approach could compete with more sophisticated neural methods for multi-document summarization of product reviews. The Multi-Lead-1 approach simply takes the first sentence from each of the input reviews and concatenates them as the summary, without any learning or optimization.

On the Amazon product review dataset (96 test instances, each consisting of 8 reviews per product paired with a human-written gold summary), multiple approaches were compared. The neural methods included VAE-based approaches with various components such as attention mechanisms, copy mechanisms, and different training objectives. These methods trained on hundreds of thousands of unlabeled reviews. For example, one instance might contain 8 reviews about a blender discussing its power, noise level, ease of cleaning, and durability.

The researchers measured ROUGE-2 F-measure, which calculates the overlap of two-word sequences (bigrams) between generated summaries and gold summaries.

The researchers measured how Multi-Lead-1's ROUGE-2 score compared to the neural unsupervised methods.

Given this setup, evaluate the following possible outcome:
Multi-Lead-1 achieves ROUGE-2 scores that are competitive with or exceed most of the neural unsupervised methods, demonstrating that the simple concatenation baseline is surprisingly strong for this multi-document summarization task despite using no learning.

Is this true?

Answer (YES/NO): YES